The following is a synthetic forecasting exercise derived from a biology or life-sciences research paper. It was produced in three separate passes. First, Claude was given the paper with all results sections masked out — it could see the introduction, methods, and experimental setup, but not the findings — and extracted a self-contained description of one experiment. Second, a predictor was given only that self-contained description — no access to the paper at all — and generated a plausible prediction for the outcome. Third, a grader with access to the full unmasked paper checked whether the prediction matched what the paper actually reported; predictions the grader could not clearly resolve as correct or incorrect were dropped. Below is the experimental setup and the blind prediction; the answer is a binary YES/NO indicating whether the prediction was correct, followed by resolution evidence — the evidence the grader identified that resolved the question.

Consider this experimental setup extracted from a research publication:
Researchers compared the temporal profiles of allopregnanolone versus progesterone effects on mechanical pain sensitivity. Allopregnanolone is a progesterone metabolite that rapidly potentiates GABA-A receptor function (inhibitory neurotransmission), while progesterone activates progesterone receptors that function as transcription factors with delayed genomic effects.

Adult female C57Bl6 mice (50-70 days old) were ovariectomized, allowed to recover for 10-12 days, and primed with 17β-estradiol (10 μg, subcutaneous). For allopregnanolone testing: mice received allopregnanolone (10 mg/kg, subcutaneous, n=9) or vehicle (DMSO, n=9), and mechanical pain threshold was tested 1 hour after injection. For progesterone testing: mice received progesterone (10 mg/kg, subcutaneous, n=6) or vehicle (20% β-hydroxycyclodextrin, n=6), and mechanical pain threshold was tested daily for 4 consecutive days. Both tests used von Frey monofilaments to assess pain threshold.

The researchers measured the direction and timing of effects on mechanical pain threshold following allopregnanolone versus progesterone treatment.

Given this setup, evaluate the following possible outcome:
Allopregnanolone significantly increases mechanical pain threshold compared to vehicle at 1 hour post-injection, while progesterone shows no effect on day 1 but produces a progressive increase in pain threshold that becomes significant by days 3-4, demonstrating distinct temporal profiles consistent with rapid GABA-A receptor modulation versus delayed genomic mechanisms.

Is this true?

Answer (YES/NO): NO